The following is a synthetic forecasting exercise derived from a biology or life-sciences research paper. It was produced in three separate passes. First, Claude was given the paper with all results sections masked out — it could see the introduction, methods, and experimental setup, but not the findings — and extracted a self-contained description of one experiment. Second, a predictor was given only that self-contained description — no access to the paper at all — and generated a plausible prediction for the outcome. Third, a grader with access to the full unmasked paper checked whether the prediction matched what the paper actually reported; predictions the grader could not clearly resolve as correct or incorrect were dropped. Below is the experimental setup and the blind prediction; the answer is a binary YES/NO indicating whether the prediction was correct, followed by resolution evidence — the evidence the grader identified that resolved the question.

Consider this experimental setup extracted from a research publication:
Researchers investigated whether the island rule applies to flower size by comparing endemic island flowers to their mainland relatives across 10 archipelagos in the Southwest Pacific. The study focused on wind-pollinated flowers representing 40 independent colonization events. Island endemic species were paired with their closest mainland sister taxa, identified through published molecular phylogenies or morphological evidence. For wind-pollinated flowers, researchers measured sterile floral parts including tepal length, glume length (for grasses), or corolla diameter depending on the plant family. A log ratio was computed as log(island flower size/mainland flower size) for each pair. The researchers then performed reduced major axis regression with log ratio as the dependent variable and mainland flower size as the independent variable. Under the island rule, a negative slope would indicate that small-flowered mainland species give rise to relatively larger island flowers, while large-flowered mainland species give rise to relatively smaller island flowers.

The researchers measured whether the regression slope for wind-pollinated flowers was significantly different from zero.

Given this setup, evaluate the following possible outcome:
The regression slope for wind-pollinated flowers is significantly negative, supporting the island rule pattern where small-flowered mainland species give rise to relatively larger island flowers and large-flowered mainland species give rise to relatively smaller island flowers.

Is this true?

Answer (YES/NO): NO